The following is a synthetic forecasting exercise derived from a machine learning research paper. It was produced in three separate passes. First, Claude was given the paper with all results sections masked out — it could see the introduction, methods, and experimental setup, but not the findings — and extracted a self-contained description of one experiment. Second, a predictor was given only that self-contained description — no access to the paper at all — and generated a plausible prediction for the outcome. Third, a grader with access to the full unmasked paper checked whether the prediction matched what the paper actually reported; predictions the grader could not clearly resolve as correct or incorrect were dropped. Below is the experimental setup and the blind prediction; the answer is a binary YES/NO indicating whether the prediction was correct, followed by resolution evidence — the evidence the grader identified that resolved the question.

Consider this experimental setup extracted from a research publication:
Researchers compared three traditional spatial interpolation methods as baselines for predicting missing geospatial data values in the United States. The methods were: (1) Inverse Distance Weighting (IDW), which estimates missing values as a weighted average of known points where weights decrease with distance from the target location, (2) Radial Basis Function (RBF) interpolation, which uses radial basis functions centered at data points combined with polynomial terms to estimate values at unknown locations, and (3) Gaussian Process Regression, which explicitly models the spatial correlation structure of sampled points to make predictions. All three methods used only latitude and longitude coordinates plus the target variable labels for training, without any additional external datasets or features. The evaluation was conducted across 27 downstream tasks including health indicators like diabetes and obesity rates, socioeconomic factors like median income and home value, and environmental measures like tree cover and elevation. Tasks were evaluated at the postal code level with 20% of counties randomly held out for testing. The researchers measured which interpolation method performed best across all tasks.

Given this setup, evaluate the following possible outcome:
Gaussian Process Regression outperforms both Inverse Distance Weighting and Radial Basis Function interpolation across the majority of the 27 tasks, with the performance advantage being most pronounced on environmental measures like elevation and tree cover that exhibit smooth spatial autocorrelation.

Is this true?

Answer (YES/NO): NO